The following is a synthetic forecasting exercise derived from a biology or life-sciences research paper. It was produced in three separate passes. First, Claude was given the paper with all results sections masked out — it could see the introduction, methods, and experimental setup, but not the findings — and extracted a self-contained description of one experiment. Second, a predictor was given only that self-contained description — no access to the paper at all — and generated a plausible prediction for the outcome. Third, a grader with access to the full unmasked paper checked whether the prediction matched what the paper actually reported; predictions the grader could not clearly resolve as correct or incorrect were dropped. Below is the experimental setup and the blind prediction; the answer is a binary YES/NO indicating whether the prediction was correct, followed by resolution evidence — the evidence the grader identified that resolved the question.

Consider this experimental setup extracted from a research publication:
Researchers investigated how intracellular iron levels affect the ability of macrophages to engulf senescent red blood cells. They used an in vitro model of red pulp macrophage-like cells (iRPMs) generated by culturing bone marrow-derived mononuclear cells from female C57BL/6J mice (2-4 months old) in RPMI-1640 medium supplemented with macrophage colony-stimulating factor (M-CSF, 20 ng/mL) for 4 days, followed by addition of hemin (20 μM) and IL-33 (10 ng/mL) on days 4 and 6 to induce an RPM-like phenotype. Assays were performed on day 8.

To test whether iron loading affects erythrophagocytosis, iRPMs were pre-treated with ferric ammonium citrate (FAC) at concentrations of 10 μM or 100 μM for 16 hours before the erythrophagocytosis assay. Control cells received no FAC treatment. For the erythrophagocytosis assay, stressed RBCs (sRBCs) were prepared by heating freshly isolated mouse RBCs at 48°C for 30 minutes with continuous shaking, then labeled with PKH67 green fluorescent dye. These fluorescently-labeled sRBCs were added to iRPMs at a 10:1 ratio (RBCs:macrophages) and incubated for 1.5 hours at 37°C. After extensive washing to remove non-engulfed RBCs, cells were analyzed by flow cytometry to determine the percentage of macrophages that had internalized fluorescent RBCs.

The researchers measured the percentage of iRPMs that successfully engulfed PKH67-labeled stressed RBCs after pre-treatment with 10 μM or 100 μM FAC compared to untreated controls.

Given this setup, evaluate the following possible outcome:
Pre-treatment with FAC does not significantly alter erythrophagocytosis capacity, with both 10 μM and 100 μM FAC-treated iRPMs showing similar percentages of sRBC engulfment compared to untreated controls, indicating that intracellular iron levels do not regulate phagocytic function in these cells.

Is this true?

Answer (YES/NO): NO